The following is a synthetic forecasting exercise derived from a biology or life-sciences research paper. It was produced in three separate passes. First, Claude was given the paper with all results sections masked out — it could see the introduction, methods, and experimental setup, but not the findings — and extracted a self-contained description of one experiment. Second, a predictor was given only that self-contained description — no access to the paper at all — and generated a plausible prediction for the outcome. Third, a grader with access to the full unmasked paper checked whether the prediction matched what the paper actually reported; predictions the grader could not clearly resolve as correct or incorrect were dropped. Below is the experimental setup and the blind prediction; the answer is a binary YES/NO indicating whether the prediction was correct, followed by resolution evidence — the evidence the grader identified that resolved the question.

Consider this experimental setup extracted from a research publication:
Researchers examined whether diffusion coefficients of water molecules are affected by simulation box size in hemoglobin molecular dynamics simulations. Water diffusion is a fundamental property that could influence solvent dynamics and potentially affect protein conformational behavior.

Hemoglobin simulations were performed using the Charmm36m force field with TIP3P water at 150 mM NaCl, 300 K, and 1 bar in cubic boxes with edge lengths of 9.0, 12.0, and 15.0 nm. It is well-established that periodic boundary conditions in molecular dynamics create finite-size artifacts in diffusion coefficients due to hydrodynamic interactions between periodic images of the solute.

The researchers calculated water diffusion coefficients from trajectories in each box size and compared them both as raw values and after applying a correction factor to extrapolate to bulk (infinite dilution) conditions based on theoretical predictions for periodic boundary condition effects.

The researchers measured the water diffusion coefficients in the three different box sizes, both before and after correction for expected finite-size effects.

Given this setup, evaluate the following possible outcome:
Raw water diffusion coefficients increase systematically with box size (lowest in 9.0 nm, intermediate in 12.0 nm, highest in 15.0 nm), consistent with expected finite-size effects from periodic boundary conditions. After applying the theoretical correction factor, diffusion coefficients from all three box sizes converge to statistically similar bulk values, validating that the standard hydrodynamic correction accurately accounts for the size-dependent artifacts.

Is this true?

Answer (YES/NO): NO